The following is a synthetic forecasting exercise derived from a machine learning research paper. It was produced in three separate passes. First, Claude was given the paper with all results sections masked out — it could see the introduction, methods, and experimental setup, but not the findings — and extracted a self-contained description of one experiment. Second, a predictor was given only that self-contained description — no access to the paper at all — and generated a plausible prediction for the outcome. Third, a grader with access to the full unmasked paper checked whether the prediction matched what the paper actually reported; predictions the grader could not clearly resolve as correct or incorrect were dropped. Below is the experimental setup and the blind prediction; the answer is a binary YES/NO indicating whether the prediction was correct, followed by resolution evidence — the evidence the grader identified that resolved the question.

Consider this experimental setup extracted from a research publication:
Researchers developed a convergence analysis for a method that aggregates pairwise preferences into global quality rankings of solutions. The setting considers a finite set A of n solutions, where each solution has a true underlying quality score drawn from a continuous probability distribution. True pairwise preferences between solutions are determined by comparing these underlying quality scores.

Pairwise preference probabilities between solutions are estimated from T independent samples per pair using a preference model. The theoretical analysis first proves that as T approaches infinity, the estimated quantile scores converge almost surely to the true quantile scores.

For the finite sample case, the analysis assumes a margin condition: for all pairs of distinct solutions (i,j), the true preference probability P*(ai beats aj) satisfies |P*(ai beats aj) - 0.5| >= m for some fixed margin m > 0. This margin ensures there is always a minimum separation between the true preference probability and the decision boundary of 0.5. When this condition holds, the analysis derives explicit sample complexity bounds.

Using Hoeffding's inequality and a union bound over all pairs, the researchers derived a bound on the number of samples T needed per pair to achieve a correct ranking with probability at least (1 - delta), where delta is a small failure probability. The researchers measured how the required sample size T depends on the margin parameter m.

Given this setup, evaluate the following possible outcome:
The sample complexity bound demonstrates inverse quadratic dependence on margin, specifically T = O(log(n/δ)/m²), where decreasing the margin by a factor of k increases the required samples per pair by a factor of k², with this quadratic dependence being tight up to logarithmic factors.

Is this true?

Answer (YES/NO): NO